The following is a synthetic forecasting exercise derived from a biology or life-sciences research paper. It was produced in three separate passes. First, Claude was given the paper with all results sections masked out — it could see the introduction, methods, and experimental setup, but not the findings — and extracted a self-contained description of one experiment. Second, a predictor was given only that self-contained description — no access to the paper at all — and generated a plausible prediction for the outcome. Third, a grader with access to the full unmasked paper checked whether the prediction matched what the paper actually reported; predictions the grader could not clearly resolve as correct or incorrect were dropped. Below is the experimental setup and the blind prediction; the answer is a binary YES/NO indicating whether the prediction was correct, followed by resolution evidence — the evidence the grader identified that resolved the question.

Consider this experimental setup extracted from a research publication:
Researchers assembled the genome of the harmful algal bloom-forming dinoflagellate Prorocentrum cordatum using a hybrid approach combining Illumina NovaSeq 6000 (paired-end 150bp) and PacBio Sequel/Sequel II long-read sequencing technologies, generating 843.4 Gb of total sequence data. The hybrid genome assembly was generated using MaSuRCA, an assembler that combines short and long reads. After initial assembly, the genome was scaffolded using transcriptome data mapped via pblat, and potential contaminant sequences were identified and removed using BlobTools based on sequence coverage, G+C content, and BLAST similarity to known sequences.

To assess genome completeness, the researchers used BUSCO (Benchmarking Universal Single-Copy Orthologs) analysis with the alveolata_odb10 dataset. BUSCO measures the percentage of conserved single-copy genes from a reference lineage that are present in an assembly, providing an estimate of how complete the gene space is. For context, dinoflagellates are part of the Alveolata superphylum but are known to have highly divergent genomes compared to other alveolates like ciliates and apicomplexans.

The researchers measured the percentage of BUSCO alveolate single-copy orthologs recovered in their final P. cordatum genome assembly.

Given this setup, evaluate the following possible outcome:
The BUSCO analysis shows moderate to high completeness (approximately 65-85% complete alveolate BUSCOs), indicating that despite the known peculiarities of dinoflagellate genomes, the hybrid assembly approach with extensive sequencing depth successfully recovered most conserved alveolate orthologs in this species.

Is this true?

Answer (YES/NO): NO